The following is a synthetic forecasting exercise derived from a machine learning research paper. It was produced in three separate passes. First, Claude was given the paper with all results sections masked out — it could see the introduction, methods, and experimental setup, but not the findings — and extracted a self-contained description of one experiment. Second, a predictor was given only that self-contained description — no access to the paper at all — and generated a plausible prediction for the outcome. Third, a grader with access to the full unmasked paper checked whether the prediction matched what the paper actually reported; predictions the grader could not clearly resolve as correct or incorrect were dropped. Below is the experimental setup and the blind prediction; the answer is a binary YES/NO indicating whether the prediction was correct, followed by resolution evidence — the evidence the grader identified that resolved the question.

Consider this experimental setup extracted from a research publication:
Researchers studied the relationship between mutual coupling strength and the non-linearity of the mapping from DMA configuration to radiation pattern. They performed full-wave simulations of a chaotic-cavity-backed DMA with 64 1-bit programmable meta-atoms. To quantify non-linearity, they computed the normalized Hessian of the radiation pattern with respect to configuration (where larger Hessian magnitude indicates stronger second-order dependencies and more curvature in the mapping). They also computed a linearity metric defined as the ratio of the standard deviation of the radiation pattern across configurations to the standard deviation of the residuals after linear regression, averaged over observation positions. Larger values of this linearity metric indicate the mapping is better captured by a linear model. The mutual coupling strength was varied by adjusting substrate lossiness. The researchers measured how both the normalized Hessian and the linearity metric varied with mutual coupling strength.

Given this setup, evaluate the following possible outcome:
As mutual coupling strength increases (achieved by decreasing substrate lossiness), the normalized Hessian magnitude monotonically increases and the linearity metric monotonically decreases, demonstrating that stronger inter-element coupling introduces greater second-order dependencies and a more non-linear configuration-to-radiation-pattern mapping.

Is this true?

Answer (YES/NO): YES